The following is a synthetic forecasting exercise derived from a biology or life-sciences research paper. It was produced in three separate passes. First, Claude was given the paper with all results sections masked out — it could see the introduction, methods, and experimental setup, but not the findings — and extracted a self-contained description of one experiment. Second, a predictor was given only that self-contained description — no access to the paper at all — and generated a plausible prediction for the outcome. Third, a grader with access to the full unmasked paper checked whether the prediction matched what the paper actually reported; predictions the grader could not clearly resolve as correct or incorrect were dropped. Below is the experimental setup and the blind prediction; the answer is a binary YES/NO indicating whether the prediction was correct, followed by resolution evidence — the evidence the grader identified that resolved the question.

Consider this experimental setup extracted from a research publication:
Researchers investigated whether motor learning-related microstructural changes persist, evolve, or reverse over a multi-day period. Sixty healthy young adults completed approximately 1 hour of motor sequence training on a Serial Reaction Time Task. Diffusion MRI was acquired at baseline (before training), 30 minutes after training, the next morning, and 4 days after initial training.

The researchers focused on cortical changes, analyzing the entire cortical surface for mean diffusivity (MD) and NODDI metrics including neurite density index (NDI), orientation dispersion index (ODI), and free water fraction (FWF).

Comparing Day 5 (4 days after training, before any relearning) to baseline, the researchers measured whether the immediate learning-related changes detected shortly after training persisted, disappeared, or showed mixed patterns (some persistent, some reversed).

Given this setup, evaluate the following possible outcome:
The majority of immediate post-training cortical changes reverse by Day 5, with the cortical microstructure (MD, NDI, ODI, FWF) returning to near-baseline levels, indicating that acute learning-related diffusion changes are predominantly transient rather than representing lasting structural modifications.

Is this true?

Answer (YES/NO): NO